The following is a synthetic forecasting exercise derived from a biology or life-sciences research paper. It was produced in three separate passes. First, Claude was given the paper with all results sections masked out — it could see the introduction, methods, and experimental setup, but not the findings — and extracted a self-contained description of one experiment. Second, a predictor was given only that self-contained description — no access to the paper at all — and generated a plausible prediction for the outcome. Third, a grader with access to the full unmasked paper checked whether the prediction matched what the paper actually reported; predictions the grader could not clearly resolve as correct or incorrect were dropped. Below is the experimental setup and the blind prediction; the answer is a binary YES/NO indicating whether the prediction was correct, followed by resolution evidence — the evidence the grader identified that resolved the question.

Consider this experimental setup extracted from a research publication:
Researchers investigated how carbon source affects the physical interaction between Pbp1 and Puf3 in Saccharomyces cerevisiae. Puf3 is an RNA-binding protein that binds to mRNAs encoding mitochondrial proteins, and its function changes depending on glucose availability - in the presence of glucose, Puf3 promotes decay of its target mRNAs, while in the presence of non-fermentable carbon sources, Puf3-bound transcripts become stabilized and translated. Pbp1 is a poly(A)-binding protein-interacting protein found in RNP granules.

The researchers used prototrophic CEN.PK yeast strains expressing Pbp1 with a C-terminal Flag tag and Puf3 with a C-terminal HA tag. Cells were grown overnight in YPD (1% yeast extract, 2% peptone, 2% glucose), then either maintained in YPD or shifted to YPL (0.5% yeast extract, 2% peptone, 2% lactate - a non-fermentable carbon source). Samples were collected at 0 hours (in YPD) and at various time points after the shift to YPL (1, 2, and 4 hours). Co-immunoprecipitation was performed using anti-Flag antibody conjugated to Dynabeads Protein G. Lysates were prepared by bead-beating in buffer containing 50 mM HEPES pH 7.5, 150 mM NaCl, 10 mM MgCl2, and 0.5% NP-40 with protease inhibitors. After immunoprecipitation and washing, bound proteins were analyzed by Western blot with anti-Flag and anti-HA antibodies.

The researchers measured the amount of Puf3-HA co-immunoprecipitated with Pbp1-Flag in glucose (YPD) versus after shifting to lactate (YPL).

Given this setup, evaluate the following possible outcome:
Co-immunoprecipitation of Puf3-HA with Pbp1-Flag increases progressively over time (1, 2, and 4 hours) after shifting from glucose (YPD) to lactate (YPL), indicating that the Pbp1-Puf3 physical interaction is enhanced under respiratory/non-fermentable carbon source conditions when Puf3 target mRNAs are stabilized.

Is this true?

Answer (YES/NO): YES